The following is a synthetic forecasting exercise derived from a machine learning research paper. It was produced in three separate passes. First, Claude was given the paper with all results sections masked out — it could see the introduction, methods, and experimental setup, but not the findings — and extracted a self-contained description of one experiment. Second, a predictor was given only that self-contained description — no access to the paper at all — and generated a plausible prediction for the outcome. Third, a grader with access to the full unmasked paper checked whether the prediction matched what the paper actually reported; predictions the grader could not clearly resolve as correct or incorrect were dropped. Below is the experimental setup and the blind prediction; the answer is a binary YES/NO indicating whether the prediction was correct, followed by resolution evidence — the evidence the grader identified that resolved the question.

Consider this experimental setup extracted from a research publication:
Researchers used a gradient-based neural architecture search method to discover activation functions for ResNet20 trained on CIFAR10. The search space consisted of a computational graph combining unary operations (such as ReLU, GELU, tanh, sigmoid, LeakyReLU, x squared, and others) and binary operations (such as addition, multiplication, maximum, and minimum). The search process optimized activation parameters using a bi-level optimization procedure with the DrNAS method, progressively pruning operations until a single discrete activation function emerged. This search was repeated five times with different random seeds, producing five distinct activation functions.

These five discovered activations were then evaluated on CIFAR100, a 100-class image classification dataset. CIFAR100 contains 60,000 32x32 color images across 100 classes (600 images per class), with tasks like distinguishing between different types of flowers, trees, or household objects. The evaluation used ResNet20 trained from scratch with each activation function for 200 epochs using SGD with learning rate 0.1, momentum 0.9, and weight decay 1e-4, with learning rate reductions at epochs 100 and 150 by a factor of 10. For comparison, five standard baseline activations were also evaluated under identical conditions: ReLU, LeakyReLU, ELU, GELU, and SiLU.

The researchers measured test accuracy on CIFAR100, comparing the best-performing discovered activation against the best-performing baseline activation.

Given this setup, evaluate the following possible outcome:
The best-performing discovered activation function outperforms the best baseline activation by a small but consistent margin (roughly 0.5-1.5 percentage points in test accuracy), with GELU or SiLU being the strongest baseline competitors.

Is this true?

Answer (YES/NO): NO